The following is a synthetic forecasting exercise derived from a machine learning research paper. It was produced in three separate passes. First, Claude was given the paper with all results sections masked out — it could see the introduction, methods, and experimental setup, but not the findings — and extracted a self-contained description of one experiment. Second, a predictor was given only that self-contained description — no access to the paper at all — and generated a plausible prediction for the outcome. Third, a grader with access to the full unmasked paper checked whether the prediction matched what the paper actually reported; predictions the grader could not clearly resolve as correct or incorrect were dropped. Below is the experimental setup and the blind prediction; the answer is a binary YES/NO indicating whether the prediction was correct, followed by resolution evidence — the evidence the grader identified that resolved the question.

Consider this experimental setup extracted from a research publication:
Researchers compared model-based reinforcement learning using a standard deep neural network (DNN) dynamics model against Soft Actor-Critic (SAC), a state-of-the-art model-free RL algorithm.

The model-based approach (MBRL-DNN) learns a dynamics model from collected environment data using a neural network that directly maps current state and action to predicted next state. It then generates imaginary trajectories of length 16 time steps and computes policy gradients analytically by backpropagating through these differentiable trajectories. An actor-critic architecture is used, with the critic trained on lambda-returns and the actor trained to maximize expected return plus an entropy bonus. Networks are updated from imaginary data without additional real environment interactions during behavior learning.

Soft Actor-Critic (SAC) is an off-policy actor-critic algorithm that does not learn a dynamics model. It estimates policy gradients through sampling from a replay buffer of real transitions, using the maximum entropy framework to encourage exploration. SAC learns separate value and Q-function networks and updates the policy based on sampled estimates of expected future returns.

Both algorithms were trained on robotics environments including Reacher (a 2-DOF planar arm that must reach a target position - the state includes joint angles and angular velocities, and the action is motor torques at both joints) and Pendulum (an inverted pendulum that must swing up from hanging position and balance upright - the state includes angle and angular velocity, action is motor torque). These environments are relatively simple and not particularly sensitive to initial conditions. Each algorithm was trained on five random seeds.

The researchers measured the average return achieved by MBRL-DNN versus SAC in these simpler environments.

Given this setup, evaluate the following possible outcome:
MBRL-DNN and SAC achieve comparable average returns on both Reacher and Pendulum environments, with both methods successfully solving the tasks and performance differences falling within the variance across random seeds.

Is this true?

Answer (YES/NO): YES